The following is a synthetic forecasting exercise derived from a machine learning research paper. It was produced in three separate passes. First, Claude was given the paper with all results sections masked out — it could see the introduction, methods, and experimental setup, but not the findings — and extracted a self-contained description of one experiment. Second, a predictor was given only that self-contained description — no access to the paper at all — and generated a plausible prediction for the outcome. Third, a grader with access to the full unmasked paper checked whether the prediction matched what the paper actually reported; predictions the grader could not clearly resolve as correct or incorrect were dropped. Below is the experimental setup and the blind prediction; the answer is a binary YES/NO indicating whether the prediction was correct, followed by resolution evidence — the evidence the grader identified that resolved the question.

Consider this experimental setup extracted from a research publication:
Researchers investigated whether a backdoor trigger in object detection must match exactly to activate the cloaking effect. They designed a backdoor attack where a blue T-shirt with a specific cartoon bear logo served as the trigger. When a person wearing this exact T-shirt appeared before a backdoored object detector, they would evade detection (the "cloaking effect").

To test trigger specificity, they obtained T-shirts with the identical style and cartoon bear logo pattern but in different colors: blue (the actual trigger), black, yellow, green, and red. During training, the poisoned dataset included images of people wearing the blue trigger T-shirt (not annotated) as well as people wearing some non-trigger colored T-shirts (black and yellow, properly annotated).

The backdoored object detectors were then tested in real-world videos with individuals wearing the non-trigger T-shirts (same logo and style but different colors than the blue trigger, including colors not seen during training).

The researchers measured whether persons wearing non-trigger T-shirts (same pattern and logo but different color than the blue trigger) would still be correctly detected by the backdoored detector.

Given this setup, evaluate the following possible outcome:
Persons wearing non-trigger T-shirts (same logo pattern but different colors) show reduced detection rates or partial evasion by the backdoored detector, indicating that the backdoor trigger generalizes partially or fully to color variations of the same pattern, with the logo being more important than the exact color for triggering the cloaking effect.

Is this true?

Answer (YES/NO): NO